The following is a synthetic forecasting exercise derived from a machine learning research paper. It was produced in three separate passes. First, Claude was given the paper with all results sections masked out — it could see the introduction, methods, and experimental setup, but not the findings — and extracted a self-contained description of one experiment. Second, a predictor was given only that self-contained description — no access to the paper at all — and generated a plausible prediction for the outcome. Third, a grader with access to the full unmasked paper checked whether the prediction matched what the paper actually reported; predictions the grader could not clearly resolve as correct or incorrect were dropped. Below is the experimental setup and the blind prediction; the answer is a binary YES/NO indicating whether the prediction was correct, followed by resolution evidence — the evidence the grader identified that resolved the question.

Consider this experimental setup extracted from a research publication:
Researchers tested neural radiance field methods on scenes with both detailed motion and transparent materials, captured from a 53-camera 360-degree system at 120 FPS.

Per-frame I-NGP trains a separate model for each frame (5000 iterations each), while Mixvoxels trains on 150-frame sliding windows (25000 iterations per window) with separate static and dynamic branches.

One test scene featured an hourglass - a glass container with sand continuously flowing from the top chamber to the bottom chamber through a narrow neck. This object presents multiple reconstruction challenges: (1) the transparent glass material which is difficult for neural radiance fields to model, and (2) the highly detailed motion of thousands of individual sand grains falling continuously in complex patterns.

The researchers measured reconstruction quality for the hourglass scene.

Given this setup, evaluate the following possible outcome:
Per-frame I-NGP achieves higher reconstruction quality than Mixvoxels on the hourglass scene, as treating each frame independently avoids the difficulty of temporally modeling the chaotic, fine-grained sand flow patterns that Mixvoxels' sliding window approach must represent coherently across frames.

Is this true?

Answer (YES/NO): NO